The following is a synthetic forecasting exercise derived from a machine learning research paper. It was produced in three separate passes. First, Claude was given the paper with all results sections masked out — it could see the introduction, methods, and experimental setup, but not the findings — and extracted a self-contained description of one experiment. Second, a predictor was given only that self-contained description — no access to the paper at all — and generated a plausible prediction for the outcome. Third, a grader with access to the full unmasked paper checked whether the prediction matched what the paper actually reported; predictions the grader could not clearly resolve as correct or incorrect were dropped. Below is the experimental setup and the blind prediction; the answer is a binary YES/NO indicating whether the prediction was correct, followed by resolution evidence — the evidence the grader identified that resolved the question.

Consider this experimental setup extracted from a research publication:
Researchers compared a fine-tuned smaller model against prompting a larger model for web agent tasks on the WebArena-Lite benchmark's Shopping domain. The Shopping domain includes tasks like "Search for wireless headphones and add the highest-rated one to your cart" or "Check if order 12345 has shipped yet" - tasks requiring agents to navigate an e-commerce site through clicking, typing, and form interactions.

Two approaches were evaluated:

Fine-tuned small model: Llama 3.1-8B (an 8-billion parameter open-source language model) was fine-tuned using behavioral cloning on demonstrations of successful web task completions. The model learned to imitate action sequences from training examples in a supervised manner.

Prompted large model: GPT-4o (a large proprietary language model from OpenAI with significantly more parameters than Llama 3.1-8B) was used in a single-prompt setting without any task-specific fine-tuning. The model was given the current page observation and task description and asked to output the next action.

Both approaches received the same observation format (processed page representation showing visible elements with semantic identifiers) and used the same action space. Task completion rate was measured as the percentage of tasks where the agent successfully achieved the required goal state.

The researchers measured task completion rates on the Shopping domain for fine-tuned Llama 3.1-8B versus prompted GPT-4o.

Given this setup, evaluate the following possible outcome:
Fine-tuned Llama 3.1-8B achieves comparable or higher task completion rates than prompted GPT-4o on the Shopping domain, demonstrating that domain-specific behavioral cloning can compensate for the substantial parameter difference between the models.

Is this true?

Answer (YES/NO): YES